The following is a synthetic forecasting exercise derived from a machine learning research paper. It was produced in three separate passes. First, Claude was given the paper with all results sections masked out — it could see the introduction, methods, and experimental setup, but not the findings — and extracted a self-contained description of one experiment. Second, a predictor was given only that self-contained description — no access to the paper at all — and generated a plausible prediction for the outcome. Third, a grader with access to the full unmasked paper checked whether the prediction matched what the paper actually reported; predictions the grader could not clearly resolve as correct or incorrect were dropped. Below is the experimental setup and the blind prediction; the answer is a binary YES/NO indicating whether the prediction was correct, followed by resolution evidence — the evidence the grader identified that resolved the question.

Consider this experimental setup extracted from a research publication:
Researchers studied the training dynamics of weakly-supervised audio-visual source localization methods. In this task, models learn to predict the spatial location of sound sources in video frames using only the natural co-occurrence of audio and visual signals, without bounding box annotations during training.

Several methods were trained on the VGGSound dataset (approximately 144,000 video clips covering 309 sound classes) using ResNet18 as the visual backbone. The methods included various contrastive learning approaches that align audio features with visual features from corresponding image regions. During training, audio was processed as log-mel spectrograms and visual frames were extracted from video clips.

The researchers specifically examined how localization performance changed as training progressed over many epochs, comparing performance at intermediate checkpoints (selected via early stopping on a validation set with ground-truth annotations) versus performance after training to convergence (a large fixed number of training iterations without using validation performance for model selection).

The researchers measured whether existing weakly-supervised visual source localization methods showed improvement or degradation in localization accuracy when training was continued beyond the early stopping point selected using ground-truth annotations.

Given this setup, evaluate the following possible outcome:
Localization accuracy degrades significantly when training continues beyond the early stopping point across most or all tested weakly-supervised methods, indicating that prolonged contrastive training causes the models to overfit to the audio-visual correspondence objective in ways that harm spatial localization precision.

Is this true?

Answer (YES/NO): YES